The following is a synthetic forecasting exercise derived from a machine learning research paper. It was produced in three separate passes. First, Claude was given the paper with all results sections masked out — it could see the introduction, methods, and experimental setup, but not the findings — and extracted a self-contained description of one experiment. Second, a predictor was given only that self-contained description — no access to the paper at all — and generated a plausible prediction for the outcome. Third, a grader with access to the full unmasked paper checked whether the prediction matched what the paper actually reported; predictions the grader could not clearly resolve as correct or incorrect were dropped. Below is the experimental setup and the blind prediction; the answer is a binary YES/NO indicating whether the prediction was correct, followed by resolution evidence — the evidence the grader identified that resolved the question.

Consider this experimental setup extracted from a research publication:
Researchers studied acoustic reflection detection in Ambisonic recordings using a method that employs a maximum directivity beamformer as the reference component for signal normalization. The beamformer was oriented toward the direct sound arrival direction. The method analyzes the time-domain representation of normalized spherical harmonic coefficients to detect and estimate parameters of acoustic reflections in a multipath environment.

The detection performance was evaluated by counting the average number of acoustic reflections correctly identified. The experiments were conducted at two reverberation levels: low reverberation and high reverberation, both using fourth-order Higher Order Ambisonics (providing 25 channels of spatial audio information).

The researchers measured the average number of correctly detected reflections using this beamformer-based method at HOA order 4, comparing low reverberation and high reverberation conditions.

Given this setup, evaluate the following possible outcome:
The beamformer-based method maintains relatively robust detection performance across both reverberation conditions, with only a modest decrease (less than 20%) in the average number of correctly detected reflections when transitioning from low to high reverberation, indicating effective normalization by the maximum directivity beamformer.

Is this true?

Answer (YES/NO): NO